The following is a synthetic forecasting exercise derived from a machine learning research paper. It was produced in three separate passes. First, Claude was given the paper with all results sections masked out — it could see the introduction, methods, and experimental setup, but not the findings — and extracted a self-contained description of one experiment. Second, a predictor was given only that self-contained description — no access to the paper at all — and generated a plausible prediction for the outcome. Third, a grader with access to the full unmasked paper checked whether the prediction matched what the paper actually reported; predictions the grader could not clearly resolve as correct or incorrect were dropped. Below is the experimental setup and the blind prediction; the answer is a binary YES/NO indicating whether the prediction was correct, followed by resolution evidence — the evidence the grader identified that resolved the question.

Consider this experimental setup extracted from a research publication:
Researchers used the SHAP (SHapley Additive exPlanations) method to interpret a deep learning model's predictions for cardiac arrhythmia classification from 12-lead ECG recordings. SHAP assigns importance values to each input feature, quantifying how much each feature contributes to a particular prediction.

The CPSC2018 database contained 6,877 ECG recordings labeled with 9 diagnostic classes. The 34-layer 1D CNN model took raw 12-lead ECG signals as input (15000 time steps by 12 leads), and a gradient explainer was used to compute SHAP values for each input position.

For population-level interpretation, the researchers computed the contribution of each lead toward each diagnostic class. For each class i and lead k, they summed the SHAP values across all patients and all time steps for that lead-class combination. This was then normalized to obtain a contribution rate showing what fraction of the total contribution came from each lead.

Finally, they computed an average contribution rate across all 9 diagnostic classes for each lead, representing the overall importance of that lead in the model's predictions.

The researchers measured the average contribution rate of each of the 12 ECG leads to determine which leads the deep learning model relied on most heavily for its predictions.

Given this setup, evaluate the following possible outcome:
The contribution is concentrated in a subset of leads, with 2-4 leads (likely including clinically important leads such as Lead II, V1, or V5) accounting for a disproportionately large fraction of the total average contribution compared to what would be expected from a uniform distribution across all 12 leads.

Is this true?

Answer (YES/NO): NO